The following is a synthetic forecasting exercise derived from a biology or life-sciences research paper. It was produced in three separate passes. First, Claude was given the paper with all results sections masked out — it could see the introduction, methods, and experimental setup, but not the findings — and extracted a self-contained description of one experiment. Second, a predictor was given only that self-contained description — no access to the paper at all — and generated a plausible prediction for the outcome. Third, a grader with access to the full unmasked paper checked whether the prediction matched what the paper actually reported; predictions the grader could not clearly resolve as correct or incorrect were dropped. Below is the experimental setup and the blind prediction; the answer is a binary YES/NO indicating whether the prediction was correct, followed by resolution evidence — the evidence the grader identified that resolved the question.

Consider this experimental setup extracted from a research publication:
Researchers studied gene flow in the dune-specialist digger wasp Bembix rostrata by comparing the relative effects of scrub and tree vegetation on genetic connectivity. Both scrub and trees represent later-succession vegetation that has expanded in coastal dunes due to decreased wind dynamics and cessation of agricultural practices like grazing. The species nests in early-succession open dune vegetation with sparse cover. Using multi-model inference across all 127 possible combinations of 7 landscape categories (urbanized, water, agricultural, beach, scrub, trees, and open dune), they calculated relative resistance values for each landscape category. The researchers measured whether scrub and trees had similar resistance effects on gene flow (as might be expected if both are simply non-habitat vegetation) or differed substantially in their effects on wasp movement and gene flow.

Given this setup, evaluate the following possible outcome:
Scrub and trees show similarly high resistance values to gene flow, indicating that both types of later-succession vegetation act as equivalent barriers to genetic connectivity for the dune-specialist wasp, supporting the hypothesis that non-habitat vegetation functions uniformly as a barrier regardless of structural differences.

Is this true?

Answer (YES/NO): NO